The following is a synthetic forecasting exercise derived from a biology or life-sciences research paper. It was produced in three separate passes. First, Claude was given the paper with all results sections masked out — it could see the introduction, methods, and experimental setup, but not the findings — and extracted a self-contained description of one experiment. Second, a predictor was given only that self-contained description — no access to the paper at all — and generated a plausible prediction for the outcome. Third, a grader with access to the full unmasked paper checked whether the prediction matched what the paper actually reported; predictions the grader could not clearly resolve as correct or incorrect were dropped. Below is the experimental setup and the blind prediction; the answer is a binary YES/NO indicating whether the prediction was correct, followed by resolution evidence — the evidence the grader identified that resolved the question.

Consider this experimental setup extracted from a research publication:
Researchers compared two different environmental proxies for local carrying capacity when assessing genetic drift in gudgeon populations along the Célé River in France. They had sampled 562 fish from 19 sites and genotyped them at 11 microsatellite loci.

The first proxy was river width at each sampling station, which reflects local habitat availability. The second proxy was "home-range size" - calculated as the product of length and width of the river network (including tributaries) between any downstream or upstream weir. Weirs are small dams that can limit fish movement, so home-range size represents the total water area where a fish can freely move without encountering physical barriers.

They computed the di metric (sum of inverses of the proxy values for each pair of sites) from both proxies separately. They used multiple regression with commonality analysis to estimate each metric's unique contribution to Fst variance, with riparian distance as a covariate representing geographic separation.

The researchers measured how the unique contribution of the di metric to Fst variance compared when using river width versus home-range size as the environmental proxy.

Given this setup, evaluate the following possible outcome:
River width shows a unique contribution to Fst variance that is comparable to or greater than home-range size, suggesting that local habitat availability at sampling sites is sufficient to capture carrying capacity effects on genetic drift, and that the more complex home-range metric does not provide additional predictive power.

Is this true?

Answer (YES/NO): YES